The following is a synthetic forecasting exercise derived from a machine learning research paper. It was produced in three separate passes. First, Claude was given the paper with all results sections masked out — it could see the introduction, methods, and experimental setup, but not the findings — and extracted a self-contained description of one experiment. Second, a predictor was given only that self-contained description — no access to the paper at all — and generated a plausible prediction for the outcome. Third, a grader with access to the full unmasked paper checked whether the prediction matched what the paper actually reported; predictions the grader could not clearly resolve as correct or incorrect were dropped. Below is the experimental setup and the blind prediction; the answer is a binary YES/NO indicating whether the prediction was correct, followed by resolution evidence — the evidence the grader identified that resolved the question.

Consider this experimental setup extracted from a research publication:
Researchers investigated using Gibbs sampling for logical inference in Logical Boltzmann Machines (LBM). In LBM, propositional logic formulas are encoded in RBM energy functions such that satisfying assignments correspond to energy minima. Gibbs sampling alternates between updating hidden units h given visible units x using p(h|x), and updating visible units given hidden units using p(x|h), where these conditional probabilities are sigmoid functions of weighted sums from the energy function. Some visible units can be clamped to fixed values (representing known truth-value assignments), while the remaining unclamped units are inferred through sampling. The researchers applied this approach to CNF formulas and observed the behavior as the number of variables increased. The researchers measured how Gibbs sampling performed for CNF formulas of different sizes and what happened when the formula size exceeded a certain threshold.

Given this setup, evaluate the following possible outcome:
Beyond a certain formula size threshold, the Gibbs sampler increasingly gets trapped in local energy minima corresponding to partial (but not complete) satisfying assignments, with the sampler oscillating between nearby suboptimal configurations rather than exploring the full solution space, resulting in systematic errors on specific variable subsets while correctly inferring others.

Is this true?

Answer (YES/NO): NO